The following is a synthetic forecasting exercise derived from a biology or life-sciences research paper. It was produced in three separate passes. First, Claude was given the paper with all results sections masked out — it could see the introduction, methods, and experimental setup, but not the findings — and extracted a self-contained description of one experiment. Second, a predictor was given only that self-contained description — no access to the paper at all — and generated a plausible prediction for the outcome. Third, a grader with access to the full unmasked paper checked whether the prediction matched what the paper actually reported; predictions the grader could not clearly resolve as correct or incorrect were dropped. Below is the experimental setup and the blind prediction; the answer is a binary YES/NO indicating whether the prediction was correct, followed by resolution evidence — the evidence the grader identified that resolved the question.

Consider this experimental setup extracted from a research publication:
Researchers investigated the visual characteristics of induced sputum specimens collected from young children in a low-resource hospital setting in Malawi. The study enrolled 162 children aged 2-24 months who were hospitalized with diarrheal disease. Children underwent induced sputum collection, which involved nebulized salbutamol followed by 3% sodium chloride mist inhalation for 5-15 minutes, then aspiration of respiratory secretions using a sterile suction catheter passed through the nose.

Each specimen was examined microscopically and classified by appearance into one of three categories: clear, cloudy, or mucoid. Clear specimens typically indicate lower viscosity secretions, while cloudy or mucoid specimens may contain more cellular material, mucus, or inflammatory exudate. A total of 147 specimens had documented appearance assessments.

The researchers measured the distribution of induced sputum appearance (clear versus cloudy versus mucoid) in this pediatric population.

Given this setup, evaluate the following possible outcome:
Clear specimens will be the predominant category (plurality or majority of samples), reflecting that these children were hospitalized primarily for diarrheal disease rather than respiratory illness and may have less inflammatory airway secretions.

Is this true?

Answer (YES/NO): YES